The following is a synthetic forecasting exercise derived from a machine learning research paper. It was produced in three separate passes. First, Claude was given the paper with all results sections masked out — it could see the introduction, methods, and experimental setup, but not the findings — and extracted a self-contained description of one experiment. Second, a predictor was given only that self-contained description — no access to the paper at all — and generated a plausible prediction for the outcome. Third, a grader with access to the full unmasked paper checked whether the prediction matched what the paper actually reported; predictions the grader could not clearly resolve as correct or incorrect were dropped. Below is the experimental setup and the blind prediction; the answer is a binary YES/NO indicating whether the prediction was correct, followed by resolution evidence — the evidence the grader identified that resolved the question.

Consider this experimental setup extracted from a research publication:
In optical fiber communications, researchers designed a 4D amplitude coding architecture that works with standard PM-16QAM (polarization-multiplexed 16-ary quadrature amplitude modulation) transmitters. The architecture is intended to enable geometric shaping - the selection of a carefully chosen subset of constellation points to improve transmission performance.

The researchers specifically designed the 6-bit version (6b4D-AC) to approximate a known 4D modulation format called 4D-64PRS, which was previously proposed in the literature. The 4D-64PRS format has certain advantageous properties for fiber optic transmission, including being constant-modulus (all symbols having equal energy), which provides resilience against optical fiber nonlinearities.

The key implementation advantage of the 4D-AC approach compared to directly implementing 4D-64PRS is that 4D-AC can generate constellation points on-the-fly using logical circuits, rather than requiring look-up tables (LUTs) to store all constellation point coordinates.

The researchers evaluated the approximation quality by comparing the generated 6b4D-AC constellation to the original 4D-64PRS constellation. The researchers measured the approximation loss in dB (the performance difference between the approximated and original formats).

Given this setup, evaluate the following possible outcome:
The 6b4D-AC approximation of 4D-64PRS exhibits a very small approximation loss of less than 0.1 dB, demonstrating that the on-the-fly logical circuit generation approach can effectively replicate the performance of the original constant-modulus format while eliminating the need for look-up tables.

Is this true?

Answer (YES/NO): YES